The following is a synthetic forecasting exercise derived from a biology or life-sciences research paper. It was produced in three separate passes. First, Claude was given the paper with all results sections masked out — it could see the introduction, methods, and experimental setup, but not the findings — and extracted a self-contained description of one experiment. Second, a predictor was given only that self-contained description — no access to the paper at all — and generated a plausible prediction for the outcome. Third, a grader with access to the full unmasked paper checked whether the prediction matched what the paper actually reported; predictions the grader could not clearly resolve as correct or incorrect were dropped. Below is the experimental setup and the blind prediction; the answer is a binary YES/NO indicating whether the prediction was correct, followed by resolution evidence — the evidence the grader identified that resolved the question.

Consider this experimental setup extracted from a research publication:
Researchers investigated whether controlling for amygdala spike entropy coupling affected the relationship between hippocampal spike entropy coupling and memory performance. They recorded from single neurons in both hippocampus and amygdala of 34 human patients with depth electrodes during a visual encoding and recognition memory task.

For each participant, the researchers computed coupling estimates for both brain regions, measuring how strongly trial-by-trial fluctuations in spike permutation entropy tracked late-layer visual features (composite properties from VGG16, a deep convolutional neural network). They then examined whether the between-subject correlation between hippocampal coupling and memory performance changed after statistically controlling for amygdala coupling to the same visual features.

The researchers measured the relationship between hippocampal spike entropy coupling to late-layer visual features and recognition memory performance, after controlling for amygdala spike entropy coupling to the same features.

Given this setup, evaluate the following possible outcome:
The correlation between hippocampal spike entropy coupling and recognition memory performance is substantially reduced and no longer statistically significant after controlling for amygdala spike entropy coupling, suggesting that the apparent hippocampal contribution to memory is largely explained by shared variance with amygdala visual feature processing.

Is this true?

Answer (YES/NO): NO